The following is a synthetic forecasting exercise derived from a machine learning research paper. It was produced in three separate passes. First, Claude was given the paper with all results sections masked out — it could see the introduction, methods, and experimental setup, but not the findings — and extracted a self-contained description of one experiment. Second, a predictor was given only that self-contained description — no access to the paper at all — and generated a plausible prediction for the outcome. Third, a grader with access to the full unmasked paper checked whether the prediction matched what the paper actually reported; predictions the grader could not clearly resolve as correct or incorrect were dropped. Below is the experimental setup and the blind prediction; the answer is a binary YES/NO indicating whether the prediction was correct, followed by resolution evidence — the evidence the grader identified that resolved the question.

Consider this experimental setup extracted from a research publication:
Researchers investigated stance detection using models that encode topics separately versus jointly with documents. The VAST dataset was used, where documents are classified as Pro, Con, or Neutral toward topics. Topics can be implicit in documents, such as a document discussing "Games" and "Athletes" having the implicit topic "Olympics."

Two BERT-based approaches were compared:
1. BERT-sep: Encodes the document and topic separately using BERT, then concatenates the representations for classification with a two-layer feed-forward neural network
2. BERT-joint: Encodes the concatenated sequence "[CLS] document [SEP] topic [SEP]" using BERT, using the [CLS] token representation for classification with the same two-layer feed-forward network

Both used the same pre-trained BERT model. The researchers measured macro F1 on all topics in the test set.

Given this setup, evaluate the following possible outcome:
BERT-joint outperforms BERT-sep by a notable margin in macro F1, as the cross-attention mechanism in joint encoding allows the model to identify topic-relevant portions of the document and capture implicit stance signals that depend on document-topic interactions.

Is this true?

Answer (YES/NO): YES